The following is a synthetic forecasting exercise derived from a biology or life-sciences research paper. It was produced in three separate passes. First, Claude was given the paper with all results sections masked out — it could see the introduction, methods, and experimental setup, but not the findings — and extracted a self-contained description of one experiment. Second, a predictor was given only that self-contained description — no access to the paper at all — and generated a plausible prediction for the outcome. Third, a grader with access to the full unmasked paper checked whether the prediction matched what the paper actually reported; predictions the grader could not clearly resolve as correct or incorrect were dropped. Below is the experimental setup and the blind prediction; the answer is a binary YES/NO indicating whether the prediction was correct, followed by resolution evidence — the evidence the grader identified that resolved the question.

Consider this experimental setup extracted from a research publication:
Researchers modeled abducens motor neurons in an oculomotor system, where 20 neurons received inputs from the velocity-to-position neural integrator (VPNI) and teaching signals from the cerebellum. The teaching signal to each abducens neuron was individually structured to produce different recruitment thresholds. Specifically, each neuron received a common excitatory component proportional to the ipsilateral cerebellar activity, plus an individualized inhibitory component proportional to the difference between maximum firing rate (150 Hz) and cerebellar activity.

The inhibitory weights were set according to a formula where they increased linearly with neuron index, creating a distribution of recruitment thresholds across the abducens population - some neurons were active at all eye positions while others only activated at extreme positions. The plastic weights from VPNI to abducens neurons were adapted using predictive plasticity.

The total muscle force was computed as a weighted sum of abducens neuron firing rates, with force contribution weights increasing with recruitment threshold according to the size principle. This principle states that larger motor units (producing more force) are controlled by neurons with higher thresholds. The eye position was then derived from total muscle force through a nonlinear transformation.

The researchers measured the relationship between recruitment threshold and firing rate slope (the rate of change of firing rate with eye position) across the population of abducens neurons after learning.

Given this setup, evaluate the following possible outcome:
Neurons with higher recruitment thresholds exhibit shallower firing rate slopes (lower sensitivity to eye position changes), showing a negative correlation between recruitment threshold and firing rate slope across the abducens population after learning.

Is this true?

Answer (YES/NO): NO